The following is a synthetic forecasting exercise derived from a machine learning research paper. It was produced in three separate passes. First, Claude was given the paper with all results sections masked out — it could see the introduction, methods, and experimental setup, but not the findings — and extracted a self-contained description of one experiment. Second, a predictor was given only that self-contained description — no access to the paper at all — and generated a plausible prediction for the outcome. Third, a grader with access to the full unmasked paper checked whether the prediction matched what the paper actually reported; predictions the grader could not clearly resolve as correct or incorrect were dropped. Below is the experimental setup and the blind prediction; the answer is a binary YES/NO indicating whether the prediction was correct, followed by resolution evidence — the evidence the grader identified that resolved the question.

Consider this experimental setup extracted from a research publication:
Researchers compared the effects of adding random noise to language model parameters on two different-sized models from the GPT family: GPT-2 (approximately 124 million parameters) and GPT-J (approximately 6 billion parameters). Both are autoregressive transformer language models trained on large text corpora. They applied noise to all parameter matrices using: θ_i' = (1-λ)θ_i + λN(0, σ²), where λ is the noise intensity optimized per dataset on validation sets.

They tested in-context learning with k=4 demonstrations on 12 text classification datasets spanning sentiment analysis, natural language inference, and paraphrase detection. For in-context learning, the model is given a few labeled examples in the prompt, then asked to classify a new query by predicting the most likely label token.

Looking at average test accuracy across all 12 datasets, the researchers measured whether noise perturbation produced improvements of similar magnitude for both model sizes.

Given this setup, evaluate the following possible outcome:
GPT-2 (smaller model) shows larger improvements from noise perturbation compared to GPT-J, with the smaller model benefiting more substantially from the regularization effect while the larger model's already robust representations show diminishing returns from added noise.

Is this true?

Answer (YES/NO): YES